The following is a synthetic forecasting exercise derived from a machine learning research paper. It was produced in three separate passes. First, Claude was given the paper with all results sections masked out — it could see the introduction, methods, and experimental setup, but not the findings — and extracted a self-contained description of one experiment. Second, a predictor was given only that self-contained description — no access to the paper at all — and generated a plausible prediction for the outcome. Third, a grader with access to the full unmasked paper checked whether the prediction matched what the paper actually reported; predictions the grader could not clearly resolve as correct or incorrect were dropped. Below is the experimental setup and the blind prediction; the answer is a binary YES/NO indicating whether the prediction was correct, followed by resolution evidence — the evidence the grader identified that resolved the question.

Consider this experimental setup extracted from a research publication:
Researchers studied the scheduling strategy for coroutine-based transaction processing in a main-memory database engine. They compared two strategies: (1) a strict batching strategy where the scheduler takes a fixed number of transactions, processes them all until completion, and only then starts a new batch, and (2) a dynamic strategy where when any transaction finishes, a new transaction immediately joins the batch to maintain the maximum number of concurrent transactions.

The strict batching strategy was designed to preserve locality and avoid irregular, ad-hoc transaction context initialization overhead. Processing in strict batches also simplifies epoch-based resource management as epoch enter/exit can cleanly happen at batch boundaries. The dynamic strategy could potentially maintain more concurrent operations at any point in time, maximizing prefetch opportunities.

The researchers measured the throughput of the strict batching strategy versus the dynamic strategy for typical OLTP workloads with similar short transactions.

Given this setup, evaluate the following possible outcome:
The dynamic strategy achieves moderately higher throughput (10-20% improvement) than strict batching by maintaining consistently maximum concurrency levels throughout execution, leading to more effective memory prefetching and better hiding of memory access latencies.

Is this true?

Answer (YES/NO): NO